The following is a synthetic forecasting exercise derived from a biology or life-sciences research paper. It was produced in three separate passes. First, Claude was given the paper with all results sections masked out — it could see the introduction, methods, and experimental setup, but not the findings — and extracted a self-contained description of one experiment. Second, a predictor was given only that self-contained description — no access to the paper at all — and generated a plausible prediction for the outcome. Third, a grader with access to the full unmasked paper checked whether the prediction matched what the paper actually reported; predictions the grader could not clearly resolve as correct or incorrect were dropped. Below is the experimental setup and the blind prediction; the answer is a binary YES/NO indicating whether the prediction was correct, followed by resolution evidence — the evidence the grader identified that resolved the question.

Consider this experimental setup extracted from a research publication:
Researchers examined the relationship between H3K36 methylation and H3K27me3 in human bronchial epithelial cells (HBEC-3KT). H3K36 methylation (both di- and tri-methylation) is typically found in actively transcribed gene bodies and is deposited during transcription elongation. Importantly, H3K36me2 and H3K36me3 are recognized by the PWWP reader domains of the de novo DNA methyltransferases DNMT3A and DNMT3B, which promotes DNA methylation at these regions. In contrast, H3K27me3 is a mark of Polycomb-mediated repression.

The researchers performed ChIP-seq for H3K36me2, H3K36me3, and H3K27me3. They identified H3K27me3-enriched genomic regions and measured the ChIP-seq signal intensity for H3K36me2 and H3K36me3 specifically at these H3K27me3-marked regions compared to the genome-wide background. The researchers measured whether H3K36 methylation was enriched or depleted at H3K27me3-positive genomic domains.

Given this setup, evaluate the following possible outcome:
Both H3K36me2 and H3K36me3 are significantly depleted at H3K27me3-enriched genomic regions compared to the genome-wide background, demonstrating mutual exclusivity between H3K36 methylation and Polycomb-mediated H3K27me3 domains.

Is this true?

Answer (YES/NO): YES